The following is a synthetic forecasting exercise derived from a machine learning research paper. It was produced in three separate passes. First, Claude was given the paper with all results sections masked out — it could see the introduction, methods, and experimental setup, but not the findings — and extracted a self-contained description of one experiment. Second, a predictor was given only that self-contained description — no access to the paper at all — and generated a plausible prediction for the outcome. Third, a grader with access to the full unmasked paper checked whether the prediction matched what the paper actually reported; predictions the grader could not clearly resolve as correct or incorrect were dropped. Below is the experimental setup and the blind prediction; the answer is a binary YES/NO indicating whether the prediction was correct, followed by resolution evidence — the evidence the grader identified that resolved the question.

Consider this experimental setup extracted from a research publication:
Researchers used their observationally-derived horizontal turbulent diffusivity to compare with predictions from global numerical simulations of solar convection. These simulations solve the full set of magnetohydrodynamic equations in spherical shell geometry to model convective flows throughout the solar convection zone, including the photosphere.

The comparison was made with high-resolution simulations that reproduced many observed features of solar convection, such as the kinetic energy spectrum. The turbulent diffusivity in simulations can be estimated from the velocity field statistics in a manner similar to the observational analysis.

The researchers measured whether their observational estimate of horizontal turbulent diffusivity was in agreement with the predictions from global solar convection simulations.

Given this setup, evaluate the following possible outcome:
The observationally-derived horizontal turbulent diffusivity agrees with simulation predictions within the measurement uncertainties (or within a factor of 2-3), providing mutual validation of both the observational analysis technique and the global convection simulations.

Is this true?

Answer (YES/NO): YES